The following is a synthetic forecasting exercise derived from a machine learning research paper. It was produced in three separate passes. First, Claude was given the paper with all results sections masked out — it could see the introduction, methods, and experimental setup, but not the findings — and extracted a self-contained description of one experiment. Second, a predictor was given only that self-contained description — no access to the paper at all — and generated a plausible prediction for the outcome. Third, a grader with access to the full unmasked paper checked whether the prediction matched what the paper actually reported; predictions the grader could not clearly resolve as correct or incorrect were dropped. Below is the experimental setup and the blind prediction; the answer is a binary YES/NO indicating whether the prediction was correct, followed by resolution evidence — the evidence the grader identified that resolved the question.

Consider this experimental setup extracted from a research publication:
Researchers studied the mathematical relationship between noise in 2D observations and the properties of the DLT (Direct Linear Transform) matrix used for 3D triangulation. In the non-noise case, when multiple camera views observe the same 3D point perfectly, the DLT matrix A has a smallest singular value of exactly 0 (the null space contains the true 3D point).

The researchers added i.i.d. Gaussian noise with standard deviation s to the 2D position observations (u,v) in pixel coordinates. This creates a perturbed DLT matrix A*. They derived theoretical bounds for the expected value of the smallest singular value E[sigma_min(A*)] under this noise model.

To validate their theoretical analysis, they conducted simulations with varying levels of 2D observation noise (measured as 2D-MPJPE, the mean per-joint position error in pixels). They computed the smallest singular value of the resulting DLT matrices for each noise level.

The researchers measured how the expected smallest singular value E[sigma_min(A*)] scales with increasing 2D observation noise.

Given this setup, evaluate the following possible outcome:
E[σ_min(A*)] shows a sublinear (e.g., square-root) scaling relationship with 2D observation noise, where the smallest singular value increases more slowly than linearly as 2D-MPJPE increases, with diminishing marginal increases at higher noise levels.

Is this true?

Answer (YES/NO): NO